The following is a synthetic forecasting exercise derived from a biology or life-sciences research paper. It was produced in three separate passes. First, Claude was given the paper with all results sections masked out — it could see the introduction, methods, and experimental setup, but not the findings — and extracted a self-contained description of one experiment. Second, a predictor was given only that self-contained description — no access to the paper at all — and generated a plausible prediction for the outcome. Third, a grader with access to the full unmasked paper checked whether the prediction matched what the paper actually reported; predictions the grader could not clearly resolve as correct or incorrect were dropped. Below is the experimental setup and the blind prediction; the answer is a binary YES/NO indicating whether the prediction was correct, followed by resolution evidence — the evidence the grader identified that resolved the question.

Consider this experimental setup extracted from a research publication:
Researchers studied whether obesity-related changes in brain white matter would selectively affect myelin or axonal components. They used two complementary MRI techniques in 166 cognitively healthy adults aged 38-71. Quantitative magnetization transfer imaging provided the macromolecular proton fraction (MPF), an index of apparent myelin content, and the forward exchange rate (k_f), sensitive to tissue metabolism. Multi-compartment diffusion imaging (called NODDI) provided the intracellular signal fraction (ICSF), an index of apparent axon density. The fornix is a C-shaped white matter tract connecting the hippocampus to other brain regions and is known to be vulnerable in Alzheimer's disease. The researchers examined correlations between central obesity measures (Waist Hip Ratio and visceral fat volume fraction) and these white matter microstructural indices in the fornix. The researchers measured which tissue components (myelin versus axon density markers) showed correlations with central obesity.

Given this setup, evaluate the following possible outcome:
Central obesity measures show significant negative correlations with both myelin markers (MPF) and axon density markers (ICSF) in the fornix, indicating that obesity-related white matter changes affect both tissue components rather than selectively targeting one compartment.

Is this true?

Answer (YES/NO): NO